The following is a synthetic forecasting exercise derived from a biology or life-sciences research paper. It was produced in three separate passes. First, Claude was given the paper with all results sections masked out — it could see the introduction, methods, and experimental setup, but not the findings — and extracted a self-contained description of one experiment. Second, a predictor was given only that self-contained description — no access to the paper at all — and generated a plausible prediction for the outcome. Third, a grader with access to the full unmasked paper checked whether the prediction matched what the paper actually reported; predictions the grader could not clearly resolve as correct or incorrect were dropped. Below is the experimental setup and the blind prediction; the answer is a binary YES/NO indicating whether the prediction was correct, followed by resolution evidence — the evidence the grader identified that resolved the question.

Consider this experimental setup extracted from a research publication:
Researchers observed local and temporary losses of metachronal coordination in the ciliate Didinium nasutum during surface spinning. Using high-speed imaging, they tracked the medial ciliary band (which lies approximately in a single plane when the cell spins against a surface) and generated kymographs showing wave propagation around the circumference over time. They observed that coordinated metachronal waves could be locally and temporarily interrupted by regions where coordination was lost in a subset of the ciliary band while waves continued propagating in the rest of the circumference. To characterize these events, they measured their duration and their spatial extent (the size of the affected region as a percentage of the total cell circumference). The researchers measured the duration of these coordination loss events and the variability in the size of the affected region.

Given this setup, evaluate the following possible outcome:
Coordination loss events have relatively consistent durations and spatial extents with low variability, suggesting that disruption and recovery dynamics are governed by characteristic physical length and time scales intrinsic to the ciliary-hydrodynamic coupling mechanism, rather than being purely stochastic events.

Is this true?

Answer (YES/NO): NO